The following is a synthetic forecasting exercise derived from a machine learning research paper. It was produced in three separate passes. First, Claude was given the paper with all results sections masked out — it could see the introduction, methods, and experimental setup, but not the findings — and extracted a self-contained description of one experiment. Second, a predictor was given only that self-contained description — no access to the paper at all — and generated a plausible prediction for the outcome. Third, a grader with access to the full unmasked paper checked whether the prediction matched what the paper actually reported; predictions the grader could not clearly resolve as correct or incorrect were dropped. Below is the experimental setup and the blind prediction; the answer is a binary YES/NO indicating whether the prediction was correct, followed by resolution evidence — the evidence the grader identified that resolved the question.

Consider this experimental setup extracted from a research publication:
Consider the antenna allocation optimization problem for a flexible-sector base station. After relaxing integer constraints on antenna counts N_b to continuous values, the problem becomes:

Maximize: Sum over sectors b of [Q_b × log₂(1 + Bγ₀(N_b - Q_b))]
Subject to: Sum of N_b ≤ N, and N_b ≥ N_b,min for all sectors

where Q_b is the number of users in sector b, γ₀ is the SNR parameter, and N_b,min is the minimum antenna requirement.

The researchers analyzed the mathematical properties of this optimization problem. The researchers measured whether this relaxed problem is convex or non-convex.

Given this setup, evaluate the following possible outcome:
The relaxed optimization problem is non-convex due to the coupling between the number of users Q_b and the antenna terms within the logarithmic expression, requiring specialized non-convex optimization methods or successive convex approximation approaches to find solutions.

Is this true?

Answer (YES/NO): NO